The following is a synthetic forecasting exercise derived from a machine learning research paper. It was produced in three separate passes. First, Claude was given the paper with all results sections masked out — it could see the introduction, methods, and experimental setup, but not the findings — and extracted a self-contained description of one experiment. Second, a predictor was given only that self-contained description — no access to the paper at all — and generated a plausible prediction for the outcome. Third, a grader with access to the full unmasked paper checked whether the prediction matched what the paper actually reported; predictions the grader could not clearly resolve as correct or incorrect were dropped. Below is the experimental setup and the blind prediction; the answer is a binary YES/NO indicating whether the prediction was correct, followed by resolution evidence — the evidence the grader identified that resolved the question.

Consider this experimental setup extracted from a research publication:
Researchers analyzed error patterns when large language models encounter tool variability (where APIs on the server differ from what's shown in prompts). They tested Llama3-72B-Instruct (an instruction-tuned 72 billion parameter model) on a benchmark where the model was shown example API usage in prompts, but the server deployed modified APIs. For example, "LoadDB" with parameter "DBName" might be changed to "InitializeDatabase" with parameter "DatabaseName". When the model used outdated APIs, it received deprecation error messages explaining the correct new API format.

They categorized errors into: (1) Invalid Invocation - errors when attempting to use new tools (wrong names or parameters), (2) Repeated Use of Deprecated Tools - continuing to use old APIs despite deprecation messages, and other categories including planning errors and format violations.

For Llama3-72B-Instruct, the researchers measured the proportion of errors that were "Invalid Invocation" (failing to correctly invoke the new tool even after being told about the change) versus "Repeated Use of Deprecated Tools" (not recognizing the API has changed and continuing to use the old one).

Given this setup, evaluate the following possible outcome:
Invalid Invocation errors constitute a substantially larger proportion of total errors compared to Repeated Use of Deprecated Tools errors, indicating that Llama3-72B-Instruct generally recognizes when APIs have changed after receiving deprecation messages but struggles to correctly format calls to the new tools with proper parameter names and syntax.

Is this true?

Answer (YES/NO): YES